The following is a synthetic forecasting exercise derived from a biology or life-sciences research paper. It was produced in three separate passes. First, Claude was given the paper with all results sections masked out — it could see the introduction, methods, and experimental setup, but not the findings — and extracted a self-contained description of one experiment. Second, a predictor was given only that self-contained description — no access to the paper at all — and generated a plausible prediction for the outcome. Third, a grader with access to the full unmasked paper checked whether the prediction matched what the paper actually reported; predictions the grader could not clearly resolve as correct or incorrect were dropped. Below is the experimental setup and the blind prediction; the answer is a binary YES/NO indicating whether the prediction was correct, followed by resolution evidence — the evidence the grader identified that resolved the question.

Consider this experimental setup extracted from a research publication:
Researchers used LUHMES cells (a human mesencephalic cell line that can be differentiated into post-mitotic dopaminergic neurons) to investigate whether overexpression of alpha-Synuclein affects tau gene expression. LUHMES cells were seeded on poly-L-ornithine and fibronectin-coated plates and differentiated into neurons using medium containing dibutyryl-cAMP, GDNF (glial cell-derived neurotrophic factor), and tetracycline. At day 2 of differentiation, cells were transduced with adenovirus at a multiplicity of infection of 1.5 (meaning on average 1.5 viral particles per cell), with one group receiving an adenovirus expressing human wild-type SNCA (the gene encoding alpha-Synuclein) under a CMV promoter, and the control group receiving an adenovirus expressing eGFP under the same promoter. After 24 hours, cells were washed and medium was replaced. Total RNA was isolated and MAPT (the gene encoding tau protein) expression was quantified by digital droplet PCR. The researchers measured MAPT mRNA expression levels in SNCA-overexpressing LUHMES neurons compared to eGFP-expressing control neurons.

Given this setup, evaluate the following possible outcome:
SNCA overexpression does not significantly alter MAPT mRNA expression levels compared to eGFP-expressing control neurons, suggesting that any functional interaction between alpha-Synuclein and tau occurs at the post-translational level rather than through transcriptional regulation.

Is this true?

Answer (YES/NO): NO